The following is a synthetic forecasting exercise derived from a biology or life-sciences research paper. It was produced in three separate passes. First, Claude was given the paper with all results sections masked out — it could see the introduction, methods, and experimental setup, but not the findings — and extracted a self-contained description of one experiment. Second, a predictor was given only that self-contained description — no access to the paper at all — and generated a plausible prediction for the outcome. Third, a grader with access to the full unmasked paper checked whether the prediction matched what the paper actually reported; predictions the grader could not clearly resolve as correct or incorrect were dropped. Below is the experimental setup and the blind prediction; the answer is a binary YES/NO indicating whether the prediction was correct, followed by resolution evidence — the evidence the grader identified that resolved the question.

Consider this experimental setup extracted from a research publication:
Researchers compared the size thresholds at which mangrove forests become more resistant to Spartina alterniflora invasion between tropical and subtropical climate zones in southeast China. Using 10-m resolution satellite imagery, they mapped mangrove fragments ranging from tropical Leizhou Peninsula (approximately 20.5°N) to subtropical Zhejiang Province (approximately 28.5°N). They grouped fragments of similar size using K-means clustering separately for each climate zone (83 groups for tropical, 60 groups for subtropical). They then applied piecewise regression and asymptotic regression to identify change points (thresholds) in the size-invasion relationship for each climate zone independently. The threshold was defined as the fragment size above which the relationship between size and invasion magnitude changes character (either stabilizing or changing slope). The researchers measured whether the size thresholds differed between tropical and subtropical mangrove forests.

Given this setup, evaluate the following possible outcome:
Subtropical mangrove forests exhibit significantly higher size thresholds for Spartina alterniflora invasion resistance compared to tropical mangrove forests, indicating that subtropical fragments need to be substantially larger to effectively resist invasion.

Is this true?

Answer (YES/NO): NO